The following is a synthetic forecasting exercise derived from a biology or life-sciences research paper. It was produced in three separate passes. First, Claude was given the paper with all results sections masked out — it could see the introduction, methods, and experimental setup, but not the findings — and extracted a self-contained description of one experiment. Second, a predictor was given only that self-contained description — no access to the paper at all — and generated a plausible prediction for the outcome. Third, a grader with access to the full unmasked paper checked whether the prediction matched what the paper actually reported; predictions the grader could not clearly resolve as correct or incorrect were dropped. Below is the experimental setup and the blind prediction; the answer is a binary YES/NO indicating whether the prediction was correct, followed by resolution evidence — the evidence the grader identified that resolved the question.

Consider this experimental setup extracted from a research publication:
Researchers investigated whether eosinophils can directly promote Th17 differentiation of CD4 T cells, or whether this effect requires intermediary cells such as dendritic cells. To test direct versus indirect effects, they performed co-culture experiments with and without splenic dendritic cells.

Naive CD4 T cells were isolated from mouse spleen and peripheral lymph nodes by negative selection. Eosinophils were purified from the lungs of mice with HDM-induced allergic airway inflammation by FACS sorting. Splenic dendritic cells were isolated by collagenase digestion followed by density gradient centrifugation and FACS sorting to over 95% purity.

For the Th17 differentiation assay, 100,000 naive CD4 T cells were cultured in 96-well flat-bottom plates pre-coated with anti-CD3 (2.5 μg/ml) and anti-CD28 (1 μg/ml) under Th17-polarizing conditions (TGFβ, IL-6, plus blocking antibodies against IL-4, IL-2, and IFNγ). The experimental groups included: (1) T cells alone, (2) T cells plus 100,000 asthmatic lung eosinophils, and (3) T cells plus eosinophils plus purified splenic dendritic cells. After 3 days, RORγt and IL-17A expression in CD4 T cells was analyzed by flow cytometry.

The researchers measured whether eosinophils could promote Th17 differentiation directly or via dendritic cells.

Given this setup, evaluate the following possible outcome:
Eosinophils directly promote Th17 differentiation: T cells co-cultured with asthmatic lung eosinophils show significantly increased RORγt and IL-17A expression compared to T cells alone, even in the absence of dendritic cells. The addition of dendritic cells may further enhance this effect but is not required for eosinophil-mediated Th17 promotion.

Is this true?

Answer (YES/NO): NO